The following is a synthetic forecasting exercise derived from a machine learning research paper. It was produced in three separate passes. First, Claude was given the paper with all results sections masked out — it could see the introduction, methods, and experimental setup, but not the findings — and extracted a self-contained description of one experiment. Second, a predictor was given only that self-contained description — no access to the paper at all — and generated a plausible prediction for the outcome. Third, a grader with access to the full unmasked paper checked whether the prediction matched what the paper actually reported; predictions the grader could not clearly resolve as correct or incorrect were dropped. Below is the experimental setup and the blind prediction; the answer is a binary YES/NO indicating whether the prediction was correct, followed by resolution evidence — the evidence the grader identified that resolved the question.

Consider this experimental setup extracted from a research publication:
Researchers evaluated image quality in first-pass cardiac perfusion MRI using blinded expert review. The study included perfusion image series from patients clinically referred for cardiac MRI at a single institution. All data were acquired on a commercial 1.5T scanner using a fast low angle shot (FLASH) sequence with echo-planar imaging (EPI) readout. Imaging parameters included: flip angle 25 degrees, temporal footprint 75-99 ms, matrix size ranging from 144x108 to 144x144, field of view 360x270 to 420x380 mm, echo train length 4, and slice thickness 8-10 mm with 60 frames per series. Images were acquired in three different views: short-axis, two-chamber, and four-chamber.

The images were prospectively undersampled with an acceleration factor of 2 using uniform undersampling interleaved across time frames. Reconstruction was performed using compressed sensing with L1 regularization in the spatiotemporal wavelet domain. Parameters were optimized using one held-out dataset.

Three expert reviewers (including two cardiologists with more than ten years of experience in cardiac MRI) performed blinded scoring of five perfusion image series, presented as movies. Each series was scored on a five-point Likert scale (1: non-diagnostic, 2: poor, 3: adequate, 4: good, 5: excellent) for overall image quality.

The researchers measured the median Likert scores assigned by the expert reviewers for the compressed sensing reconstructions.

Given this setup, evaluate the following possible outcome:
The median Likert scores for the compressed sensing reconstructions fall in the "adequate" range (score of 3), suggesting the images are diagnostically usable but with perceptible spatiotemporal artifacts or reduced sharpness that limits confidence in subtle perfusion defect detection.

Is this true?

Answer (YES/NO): NO